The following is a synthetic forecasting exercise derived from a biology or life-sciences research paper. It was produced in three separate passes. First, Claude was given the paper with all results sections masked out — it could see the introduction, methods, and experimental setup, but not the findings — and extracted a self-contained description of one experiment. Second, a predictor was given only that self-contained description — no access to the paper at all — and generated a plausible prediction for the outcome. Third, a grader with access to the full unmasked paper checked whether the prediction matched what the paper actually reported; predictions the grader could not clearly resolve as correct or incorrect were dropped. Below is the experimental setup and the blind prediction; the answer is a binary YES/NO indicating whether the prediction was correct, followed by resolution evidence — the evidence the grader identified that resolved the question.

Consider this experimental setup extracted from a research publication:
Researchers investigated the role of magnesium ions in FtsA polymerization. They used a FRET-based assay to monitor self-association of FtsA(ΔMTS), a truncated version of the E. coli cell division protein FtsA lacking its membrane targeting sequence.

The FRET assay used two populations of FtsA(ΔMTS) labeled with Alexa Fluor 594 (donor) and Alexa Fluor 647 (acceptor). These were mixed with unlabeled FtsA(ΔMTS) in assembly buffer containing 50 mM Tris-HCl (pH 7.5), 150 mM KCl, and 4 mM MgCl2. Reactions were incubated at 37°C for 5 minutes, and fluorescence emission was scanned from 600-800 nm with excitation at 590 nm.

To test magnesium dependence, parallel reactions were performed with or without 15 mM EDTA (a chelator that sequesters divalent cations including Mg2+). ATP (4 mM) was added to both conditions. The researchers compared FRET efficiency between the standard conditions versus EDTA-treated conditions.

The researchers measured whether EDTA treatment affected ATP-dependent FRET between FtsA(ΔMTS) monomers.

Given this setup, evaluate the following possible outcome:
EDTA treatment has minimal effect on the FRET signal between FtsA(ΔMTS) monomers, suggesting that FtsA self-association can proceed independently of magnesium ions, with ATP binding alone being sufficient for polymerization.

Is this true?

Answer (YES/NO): NO